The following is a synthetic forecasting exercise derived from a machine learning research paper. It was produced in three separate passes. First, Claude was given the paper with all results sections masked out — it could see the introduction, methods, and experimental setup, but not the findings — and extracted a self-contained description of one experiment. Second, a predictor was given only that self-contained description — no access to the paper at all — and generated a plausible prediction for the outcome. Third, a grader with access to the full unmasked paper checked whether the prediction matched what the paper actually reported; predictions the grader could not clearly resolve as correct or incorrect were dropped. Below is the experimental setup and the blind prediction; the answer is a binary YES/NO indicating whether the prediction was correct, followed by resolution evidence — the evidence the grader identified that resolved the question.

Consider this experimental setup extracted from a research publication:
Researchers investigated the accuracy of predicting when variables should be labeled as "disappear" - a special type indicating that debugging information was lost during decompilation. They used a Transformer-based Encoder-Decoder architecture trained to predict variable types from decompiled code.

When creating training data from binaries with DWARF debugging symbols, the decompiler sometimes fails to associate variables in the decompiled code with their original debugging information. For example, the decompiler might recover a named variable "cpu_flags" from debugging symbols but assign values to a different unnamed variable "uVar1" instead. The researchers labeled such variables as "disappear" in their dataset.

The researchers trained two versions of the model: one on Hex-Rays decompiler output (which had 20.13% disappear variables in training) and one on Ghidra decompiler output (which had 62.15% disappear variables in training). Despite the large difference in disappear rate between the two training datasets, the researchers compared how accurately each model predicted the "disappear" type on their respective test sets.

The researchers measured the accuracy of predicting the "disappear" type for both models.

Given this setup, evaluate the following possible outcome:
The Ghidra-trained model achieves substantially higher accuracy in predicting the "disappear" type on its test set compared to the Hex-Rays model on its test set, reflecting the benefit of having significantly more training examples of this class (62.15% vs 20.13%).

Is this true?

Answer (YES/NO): NO